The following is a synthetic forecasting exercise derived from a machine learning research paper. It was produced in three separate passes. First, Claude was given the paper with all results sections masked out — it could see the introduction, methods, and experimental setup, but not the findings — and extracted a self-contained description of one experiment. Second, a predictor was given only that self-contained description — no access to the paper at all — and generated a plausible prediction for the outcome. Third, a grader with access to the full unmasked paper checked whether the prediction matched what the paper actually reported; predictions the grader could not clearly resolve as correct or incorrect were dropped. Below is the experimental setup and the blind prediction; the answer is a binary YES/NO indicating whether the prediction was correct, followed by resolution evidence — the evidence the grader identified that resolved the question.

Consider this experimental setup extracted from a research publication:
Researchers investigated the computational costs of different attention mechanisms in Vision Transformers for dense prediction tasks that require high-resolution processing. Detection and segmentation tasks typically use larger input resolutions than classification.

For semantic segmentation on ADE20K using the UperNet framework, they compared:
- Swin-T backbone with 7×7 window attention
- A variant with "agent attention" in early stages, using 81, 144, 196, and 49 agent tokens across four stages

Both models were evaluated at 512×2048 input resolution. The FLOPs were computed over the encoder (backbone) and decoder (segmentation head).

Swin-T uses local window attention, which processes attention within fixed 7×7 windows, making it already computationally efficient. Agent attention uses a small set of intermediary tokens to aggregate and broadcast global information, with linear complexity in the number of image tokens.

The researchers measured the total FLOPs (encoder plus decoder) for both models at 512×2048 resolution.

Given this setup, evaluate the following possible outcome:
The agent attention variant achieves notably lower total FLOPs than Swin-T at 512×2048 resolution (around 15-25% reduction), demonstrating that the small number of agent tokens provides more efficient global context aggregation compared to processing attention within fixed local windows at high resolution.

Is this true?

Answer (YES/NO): NO